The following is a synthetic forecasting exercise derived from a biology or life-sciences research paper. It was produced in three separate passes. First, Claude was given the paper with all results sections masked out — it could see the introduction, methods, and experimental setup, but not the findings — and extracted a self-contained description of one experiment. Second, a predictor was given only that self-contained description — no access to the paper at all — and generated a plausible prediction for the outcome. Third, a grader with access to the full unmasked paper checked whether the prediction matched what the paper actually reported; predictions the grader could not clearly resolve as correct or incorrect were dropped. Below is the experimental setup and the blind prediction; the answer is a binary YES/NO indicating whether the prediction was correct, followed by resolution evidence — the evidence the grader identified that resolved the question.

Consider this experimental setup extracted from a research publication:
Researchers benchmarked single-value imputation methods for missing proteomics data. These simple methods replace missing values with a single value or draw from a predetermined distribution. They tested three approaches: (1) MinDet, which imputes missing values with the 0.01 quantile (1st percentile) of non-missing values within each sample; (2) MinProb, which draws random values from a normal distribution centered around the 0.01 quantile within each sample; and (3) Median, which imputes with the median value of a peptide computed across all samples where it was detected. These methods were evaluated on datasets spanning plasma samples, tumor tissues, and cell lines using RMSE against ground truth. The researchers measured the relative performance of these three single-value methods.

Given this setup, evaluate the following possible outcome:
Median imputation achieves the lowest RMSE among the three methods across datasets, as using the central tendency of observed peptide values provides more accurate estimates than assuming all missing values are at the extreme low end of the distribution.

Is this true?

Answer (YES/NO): YES